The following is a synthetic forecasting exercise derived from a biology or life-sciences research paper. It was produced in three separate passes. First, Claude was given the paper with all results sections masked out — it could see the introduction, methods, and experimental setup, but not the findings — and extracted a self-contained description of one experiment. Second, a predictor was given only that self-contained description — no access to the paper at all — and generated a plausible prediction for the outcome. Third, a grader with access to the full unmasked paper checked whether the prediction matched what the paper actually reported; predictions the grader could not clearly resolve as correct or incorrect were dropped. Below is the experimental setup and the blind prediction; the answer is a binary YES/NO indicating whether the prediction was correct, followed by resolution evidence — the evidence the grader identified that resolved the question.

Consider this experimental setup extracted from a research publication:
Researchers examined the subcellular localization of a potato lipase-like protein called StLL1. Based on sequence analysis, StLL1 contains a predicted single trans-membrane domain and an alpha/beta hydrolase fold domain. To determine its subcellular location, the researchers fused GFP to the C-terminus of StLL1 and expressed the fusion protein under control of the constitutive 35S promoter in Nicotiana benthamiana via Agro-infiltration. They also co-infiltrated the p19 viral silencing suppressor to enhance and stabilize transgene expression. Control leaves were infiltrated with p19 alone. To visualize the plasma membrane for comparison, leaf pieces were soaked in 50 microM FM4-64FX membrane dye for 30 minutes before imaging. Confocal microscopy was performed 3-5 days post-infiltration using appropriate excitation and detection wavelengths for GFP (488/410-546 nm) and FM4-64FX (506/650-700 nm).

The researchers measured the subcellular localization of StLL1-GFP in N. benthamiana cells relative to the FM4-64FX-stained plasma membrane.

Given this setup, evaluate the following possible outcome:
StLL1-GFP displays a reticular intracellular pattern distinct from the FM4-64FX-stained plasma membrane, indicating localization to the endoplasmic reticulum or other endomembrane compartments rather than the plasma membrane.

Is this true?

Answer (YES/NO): NO